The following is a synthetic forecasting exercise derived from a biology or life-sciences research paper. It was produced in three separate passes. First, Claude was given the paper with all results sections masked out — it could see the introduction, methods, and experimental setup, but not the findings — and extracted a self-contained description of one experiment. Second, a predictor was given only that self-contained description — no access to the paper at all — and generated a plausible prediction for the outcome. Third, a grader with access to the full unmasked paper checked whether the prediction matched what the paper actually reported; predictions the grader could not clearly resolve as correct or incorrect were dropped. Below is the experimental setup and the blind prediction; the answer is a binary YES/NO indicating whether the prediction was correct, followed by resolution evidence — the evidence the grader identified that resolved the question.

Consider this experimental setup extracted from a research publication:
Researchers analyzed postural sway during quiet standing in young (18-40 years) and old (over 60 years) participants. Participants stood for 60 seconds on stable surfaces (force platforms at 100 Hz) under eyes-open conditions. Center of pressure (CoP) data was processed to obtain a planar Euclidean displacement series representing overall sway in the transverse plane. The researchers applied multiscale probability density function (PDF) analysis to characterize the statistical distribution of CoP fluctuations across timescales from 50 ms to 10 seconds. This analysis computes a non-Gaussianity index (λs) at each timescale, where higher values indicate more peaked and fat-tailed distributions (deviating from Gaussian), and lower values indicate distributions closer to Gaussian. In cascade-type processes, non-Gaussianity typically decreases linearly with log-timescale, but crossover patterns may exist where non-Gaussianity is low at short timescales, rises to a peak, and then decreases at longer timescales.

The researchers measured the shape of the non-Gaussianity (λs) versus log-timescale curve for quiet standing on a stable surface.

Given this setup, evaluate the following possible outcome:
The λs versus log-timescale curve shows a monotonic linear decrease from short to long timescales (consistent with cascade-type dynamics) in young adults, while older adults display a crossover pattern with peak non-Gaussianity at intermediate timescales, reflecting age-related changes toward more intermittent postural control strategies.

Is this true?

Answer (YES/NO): NO